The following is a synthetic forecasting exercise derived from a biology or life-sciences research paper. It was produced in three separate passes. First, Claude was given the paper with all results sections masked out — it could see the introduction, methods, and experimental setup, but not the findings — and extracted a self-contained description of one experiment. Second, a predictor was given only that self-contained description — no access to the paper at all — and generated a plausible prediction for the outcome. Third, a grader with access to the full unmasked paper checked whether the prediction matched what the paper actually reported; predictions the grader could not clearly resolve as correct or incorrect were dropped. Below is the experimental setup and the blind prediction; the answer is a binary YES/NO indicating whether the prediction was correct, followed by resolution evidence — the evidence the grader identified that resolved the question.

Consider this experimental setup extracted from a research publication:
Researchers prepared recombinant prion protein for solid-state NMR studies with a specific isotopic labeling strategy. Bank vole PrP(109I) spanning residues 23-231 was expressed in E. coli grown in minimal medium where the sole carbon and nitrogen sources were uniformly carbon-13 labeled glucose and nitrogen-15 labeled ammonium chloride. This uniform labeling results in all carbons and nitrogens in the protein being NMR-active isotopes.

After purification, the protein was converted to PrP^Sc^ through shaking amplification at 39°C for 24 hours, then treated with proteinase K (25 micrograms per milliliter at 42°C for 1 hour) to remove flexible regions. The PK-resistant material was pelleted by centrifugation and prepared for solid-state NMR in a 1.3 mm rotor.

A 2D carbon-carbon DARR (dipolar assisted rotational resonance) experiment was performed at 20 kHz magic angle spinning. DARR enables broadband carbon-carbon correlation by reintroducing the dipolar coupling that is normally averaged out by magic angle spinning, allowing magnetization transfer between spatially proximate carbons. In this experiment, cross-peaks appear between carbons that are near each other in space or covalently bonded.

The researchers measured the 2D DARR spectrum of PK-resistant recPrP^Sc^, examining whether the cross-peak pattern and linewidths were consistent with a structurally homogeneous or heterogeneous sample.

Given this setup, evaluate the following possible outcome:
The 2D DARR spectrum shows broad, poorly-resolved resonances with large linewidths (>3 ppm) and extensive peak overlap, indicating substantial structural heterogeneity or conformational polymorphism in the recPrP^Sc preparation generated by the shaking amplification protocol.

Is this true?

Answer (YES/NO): YES